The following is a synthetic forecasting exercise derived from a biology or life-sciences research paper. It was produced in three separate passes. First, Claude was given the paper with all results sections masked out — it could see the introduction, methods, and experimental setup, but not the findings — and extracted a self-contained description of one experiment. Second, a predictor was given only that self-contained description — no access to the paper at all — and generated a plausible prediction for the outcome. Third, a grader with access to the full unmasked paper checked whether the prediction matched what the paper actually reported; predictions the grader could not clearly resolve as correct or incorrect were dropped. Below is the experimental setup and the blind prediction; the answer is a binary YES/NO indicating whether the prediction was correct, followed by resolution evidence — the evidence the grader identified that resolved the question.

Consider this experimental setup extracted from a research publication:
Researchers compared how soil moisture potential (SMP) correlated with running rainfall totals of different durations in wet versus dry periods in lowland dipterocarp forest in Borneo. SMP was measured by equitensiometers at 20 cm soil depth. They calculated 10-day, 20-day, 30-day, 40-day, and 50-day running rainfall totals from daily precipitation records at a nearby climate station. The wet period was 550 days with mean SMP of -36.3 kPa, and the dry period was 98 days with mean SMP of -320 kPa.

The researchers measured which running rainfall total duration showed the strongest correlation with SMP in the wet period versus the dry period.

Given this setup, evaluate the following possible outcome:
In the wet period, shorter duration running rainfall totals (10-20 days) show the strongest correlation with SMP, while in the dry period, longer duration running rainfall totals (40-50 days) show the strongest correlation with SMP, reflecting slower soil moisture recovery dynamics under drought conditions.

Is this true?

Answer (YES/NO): NO